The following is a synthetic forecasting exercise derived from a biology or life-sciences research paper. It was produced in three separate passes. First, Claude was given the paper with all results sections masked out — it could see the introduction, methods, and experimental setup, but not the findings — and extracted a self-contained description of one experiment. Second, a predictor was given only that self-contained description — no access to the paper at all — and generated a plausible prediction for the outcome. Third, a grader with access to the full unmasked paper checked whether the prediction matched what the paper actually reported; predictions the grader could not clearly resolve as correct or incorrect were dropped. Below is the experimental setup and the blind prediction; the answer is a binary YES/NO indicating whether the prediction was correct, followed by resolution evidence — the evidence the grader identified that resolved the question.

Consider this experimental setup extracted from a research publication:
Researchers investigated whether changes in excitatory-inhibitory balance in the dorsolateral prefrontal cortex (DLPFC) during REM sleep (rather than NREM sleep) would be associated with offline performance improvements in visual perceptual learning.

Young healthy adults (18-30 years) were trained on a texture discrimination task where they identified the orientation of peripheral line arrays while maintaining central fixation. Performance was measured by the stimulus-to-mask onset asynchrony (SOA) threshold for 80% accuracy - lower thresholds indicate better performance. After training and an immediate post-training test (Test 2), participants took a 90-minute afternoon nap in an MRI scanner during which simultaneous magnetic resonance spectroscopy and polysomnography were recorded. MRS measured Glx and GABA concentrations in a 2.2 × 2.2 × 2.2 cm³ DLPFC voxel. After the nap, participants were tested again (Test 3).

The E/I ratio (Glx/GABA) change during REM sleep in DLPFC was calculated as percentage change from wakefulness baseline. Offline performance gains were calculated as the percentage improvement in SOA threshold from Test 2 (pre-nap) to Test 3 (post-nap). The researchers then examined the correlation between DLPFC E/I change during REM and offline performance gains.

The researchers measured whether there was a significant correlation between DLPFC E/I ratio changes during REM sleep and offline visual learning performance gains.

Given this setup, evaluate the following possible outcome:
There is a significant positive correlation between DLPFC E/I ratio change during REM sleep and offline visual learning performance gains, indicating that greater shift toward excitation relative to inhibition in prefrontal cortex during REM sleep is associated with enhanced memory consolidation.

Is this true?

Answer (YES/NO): NO